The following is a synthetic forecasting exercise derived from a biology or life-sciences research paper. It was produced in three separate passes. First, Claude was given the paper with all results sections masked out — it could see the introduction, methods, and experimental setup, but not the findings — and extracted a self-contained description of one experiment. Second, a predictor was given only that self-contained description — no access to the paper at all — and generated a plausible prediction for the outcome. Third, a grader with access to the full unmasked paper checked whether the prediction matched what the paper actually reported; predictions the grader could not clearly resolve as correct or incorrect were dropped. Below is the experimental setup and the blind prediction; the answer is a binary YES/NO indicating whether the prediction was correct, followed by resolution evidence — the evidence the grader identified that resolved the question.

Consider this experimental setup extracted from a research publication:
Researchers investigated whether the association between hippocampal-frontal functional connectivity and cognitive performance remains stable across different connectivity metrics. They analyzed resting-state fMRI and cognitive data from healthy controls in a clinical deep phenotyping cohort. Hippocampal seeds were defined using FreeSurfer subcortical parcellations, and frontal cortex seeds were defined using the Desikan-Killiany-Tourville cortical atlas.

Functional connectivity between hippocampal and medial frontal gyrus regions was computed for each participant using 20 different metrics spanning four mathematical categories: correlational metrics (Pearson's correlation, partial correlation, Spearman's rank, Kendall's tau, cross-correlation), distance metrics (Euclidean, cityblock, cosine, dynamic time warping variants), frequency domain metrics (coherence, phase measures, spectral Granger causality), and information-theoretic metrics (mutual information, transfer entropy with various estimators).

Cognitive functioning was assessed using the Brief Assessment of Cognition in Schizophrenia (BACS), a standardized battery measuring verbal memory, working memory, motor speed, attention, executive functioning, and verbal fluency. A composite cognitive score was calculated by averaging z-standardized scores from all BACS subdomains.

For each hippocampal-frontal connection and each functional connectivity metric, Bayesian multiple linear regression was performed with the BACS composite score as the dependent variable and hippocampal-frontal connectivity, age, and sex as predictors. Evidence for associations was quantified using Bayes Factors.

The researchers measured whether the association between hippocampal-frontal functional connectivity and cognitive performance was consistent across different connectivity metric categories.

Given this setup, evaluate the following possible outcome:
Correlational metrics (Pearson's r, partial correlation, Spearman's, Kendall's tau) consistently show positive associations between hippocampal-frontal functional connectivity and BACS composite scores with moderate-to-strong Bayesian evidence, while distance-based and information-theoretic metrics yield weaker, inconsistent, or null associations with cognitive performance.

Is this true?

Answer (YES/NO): NO